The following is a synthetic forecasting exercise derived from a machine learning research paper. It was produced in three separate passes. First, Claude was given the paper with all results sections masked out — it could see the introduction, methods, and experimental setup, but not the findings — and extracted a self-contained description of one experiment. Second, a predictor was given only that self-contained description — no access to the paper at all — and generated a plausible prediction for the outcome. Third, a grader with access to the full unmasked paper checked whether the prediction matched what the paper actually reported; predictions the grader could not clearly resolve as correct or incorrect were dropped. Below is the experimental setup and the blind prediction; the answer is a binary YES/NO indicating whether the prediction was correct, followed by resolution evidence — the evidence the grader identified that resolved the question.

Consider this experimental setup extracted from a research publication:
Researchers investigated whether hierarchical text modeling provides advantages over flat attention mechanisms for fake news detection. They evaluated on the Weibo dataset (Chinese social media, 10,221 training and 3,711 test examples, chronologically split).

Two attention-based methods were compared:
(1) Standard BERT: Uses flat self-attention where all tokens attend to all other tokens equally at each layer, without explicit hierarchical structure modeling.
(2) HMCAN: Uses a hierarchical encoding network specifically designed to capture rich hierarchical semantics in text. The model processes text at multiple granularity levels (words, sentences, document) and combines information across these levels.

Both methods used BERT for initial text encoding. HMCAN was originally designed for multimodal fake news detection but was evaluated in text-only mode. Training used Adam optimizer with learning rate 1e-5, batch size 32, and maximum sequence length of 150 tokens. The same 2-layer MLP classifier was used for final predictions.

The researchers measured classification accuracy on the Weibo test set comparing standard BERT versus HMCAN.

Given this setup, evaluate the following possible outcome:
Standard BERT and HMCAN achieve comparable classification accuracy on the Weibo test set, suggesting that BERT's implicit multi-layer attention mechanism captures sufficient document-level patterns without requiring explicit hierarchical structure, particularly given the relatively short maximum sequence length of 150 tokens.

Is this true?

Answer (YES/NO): NO